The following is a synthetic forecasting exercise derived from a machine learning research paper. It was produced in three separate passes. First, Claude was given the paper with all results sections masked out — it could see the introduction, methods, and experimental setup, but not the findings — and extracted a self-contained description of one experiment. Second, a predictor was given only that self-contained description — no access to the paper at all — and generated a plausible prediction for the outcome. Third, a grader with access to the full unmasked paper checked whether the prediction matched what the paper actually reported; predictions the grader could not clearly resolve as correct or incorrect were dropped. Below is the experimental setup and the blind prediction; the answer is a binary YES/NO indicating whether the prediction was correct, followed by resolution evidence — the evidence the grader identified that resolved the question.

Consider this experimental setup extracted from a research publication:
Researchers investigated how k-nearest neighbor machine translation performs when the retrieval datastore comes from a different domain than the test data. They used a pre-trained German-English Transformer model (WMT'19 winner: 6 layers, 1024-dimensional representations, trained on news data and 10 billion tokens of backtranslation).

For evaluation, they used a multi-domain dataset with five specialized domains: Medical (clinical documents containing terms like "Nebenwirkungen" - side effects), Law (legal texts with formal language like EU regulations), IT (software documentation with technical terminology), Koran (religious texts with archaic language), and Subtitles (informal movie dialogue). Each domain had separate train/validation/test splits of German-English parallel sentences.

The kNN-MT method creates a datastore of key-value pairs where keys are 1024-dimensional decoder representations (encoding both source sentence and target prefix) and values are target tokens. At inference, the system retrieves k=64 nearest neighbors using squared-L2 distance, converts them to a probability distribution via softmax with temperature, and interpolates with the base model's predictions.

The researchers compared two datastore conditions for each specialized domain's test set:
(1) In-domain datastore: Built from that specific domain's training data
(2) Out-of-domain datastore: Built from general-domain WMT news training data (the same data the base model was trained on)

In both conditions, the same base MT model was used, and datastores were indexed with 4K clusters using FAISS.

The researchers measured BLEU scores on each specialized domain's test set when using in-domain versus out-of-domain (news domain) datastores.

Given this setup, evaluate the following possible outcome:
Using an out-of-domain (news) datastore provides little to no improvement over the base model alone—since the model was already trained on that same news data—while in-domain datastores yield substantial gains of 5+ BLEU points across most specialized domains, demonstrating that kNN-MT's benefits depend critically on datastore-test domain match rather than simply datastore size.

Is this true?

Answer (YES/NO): YES